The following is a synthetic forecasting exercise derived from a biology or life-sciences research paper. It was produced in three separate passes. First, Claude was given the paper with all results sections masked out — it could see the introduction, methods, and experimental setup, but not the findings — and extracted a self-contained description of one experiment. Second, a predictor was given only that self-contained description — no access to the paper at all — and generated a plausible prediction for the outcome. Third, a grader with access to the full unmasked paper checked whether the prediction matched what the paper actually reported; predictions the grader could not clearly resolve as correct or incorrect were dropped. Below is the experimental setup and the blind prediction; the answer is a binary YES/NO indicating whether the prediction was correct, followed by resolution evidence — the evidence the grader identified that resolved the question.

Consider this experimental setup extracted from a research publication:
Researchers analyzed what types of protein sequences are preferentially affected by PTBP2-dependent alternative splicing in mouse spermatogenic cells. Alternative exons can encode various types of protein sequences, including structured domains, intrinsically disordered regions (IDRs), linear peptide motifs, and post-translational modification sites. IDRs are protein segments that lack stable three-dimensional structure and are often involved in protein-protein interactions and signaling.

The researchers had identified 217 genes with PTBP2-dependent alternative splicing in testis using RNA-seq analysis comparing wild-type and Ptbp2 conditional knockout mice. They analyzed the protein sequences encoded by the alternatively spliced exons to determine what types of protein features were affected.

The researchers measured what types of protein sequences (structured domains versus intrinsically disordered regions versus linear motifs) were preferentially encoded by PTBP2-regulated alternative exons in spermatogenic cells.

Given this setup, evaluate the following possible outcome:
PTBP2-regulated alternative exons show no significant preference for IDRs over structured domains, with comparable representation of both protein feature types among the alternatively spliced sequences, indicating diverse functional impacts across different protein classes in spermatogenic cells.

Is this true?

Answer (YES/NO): NO